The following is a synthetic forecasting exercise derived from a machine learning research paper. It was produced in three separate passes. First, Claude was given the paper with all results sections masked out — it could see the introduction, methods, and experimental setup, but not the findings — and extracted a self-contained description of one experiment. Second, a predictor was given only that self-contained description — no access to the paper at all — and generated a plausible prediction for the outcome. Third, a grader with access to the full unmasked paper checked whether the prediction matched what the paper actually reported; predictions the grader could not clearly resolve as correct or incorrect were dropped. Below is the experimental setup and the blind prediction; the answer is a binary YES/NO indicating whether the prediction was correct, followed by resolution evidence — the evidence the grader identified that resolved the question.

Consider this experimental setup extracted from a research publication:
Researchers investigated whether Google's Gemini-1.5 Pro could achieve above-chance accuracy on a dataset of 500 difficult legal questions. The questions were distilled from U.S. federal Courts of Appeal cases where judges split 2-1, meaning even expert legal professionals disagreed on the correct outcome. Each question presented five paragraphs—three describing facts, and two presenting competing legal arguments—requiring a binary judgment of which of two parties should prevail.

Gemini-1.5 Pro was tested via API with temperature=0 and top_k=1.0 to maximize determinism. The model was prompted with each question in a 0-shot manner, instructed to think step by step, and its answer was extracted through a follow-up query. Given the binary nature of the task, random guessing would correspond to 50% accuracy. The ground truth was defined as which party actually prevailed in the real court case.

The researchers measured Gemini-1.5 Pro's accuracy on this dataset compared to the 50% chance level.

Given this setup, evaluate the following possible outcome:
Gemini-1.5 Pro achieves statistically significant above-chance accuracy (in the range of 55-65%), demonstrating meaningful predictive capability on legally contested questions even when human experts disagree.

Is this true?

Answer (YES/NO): NO